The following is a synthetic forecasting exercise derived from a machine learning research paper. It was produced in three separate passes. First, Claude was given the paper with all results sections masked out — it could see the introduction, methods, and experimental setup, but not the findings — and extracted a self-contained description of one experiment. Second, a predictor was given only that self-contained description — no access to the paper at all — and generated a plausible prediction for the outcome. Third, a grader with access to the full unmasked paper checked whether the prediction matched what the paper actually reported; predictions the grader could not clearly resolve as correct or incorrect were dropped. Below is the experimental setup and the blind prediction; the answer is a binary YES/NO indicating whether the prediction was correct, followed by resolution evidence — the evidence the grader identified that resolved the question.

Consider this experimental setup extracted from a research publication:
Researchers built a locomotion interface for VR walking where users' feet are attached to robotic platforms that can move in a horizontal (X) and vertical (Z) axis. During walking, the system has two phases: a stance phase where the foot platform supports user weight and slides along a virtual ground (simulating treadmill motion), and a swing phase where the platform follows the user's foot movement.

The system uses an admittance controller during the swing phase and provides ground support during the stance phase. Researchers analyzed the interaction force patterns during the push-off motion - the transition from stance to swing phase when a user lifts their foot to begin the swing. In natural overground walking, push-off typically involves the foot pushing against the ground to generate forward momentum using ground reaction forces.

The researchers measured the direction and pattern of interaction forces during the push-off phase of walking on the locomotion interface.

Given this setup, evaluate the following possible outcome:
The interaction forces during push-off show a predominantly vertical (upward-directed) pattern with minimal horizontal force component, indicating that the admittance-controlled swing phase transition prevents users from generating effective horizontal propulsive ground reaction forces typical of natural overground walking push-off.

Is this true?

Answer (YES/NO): NO